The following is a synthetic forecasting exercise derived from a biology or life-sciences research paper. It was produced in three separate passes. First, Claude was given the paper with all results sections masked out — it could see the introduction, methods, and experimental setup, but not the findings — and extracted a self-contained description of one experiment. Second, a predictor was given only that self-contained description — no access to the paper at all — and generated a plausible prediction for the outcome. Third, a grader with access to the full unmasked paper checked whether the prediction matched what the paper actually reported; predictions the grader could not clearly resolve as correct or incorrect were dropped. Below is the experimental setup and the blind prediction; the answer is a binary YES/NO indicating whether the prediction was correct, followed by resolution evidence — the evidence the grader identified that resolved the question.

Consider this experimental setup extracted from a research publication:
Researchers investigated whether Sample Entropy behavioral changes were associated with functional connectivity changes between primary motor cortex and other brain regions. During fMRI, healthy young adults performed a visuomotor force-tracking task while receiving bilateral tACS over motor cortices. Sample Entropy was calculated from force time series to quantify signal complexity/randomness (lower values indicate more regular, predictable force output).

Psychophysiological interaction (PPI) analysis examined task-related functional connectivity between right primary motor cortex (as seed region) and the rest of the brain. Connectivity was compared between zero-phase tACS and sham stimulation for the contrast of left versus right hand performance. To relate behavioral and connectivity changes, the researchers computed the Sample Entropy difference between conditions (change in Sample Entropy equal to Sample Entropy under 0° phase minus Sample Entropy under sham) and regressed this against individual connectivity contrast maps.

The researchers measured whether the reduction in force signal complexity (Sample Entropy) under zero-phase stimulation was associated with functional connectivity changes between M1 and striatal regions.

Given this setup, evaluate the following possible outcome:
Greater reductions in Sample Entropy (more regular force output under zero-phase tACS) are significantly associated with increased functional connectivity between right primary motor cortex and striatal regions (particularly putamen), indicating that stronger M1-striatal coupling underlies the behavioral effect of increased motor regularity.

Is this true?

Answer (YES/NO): YES